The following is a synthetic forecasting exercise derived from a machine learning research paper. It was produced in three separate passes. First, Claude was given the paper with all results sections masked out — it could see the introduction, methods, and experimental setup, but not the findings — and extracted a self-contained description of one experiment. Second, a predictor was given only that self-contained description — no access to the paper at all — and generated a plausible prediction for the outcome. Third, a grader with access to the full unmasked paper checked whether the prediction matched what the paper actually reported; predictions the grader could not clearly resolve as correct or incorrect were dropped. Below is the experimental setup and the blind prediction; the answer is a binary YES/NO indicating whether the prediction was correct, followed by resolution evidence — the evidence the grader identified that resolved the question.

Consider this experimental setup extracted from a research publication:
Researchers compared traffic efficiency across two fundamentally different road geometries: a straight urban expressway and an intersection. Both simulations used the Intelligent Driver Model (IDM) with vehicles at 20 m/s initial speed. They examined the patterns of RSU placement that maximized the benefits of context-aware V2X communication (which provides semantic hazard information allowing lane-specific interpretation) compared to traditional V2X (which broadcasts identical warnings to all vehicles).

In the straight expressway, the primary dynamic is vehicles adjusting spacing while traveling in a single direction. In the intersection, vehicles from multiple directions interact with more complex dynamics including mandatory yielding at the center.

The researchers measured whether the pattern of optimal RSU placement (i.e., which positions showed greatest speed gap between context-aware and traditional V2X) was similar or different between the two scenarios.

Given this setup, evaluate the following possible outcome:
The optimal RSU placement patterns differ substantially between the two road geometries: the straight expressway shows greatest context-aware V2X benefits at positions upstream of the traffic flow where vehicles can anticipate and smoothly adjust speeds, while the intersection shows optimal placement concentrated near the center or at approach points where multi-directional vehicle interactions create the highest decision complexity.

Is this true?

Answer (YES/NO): NO